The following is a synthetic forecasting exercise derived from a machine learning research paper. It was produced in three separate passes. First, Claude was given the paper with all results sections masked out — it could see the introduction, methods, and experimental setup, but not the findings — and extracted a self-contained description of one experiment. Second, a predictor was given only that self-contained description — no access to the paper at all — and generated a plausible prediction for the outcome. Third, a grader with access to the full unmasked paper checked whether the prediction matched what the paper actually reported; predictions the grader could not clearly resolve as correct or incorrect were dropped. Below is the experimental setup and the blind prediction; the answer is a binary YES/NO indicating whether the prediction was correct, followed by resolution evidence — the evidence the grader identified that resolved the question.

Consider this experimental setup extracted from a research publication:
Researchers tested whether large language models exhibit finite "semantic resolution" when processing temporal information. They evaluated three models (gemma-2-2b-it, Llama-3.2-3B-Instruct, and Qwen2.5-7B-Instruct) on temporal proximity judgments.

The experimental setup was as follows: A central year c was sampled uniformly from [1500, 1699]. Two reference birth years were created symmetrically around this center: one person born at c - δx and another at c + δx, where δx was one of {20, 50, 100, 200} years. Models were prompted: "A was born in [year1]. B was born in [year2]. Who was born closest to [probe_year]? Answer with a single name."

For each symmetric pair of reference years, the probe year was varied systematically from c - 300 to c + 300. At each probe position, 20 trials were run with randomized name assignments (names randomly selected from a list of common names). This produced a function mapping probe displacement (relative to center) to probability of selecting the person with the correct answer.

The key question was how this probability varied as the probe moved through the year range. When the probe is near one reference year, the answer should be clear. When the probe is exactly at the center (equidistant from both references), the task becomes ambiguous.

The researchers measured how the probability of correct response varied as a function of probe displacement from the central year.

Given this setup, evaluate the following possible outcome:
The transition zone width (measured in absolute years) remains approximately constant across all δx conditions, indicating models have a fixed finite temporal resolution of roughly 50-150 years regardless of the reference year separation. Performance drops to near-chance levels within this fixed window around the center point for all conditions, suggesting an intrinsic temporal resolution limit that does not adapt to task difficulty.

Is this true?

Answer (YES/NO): YES